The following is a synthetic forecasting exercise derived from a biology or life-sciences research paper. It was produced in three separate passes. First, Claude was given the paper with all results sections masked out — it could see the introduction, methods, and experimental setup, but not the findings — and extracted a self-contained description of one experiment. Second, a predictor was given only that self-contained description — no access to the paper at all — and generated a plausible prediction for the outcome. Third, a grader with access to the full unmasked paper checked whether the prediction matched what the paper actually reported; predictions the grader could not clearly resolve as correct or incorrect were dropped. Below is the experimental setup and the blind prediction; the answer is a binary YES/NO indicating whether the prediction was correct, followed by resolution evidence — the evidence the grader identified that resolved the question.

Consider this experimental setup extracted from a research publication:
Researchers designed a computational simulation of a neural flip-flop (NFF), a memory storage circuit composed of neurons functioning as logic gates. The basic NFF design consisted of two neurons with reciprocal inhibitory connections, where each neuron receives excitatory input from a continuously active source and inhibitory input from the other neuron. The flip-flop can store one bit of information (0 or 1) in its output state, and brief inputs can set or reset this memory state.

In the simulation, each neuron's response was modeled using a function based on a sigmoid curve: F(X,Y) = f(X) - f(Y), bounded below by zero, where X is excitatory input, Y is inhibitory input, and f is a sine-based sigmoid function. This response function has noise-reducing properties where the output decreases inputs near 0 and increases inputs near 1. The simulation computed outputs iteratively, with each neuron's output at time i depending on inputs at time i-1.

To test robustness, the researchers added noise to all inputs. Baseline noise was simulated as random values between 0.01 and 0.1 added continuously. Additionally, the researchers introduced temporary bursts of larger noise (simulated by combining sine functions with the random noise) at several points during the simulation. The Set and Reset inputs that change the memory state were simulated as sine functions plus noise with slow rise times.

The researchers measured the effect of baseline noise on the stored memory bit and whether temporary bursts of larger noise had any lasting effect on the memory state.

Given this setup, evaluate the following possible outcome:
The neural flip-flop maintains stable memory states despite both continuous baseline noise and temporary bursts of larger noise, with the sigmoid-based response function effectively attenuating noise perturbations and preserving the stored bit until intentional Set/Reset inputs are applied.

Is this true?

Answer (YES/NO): YES